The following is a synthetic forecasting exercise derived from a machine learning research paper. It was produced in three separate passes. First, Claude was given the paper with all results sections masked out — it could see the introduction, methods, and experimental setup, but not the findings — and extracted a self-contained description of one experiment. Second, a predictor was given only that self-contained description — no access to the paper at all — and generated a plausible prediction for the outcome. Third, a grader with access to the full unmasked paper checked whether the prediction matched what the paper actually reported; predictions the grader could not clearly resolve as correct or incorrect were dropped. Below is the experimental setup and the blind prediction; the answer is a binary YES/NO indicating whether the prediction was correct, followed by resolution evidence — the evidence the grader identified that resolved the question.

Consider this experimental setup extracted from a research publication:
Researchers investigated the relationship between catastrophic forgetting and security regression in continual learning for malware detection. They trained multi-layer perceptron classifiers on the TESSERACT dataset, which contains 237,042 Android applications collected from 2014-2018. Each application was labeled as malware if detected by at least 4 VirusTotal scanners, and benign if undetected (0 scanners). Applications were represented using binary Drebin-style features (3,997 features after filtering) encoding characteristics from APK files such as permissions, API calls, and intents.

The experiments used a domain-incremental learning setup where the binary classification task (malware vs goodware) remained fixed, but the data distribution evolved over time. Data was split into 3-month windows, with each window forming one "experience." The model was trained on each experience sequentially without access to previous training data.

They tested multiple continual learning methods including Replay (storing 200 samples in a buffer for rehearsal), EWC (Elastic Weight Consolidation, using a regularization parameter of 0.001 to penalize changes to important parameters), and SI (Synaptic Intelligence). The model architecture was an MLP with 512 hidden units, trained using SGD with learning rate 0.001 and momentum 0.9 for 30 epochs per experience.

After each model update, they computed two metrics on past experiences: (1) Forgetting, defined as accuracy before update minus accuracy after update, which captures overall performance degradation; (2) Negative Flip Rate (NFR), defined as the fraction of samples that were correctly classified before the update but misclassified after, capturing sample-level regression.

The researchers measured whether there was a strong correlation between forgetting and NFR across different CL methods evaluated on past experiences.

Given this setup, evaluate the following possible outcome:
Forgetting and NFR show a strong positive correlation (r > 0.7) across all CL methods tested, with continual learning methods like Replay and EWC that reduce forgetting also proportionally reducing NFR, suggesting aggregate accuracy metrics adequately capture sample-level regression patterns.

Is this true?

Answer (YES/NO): NO